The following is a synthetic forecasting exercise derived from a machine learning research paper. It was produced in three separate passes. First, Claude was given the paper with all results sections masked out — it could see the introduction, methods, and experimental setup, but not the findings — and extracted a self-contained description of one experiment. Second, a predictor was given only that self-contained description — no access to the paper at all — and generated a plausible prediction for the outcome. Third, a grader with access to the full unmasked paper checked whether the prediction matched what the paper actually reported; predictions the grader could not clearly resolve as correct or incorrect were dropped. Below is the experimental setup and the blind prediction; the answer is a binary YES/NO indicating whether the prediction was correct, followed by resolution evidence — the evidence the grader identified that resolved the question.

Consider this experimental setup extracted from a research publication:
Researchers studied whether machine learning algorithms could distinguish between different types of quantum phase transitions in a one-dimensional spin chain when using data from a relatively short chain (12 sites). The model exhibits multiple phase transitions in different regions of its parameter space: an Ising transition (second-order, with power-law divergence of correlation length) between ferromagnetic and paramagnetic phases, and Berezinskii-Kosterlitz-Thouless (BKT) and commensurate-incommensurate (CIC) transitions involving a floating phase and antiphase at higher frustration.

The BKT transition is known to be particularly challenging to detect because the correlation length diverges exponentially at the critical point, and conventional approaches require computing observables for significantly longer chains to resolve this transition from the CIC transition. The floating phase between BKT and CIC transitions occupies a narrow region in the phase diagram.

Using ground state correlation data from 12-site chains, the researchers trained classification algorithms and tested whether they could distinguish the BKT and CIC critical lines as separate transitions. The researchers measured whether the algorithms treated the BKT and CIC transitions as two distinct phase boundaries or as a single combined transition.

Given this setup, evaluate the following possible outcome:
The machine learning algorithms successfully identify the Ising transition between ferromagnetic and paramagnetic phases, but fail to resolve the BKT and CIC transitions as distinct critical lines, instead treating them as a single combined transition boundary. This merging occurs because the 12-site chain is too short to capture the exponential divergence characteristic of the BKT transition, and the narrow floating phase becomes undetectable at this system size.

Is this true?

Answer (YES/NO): YES